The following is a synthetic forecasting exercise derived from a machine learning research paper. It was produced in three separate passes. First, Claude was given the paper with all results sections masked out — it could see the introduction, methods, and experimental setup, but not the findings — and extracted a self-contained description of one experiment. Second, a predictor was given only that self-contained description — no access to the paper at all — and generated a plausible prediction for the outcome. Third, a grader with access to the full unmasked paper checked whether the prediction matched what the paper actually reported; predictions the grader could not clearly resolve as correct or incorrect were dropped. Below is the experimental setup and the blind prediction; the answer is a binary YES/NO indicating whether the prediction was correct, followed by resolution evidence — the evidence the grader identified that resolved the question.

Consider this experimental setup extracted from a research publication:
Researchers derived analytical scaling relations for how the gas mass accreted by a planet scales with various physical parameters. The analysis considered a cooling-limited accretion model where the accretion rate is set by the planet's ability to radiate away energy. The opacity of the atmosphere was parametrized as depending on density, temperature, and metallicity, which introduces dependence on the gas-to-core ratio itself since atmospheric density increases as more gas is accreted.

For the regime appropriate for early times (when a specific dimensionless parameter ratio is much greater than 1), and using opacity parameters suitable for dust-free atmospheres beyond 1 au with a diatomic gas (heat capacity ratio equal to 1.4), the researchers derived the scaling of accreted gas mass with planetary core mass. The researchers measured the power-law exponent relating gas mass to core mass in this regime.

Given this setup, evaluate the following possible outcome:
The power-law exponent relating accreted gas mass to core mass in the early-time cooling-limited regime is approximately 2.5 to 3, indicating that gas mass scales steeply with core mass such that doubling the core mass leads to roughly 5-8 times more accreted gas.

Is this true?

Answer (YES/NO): NO